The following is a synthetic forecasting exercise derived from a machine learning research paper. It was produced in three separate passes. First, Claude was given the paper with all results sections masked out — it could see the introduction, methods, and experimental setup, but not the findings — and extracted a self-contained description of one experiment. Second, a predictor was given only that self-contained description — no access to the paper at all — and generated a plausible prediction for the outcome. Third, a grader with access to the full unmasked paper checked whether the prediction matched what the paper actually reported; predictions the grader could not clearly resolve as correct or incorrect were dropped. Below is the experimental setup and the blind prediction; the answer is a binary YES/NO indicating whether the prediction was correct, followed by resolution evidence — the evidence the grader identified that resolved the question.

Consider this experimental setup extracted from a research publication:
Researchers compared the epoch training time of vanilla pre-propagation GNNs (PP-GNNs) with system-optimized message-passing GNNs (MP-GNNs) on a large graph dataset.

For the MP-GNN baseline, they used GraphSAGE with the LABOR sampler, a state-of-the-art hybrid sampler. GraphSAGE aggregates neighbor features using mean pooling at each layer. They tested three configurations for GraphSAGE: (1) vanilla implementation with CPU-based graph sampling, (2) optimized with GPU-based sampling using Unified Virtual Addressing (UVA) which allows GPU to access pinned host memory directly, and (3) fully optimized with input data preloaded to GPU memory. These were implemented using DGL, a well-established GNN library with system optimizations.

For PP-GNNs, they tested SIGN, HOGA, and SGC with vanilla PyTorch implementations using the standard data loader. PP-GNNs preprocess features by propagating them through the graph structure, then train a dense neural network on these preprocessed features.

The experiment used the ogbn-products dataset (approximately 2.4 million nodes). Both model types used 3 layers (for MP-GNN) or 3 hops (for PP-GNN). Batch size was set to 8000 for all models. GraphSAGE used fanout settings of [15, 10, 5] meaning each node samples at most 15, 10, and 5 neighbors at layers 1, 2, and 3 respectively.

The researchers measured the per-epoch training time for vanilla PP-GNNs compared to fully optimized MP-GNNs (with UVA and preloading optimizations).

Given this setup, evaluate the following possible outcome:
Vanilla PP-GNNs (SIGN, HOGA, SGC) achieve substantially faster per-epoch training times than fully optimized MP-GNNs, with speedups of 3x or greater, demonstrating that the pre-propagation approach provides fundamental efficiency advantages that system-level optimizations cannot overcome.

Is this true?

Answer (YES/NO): NO